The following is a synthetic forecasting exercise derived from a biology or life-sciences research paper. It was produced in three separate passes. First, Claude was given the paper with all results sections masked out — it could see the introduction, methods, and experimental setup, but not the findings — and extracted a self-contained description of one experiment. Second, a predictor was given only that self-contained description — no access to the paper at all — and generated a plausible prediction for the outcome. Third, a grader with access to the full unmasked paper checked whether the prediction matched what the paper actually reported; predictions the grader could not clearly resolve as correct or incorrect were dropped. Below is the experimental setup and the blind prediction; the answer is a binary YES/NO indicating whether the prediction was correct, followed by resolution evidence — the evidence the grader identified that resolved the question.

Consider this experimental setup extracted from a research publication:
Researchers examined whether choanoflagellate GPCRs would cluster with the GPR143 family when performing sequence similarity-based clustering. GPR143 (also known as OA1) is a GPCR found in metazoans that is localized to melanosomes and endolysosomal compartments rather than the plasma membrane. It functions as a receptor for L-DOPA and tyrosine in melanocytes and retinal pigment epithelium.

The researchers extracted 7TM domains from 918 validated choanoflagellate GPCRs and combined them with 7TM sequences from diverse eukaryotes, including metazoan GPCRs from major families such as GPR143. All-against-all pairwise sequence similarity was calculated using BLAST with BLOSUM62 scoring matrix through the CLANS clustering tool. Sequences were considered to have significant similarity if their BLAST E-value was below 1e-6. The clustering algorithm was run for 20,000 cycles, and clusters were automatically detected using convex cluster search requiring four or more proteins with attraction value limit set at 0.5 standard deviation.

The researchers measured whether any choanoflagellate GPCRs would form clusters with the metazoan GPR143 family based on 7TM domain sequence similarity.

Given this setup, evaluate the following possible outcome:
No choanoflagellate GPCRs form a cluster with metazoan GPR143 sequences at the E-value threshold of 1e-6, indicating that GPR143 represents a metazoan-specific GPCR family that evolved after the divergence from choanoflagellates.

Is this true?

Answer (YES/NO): NO